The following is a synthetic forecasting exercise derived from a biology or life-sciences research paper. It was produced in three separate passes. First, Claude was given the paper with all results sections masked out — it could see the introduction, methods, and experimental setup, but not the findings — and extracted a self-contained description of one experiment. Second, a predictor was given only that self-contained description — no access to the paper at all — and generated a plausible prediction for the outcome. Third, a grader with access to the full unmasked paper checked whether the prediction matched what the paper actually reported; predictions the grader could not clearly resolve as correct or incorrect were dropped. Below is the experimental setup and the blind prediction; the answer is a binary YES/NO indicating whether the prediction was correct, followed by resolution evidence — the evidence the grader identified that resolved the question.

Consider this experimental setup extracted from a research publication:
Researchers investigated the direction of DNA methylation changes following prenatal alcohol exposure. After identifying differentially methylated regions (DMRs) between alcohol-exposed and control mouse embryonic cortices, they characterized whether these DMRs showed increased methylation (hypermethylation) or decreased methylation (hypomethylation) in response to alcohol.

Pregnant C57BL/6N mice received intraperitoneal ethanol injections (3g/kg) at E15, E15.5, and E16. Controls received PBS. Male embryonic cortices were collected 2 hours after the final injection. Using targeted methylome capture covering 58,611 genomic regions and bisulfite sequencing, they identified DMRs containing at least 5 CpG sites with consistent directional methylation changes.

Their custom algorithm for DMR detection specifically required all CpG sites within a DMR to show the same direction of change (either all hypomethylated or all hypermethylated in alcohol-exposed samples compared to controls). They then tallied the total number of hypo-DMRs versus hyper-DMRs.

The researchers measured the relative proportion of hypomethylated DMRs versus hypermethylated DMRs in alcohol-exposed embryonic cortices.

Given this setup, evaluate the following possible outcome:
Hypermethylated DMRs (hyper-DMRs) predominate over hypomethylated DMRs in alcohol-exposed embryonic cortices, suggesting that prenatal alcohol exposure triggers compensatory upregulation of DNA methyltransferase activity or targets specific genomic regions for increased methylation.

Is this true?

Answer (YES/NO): YES